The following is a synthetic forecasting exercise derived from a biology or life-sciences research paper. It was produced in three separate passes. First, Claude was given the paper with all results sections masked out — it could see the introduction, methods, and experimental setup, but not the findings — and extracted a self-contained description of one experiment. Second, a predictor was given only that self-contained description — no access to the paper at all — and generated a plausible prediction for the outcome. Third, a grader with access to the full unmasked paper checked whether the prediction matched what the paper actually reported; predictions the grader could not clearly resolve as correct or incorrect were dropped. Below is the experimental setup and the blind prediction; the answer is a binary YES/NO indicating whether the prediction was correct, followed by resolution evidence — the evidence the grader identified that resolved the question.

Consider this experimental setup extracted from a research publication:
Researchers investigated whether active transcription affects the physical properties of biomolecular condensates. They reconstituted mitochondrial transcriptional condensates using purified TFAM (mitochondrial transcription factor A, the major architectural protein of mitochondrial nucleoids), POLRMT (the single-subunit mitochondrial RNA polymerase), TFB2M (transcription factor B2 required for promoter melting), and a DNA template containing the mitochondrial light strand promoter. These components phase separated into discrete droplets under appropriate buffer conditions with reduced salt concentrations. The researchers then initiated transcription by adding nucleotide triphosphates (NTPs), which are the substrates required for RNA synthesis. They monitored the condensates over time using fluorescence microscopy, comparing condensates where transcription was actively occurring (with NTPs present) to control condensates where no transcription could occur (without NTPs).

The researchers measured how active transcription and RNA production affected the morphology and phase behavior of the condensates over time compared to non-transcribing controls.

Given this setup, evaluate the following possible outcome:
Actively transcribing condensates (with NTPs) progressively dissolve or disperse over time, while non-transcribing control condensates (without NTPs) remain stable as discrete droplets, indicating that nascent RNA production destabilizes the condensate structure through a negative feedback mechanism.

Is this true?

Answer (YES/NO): NO